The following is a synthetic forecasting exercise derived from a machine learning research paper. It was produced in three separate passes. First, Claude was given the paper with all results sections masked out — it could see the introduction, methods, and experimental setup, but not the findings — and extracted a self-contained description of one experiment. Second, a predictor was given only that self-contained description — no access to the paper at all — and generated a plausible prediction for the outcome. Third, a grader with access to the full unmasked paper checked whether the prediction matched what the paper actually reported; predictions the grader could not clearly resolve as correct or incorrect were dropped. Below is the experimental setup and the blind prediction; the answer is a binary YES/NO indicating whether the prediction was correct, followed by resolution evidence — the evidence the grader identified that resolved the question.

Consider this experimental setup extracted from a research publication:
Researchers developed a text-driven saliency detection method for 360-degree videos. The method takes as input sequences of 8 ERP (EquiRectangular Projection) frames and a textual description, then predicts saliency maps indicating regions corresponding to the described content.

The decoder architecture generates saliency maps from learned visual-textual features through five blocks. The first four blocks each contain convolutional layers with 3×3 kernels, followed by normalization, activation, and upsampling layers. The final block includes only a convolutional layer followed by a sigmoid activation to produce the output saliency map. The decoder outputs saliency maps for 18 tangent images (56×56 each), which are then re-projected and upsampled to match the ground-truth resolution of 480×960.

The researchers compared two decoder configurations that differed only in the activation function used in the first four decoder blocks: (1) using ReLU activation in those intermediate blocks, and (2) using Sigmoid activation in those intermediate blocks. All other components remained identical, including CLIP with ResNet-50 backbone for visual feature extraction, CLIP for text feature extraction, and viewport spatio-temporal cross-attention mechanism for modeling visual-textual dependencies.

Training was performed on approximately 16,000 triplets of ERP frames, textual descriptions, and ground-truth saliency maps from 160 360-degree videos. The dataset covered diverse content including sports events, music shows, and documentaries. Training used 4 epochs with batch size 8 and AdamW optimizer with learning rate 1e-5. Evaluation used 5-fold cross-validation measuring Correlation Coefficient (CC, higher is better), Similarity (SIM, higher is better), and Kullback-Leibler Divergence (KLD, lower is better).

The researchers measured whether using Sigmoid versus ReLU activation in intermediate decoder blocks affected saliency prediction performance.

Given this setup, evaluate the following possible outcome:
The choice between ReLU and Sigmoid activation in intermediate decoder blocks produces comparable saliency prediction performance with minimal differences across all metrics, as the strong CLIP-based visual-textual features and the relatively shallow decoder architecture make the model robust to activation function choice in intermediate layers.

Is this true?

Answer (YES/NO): NO